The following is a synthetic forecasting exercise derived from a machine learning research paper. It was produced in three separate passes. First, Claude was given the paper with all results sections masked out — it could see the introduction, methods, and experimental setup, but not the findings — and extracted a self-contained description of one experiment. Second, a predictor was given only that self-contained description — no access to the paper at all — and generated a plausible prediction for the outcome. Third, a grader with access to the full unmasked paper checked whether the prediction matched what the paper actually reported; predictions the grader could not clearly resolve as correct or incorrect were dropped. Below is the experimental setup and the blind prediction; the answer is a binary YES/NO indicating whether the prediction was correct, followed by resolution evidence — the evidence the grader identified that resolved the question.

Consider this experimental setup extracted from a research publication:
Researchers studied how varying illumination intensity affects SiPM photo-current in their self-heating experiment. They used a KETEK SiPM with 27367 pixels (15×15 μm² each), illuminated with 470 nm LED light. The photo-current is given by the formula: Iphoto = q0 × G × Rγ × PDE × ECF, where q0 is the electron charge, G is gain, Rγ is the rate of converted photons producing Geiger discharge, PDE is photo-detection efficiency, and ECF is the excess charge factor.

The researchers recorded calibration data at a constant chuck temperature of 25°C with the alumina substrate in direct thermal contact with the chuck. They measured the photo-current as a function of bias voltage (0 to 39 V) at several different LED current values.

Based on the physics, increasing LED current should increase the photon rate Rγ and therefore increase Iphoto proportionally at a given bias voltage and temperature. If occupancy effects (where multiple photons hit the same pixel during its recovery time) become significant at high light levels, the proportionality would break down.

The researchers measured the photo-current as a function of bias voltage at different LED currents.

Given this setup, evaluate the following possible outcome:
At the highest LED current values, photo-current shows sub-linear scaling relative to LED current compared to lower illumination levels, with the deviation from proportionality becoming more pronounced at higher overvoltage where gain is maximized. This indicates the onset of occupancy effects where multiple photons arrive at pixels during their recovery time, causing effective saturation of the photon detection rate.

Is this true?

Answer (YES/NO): NO